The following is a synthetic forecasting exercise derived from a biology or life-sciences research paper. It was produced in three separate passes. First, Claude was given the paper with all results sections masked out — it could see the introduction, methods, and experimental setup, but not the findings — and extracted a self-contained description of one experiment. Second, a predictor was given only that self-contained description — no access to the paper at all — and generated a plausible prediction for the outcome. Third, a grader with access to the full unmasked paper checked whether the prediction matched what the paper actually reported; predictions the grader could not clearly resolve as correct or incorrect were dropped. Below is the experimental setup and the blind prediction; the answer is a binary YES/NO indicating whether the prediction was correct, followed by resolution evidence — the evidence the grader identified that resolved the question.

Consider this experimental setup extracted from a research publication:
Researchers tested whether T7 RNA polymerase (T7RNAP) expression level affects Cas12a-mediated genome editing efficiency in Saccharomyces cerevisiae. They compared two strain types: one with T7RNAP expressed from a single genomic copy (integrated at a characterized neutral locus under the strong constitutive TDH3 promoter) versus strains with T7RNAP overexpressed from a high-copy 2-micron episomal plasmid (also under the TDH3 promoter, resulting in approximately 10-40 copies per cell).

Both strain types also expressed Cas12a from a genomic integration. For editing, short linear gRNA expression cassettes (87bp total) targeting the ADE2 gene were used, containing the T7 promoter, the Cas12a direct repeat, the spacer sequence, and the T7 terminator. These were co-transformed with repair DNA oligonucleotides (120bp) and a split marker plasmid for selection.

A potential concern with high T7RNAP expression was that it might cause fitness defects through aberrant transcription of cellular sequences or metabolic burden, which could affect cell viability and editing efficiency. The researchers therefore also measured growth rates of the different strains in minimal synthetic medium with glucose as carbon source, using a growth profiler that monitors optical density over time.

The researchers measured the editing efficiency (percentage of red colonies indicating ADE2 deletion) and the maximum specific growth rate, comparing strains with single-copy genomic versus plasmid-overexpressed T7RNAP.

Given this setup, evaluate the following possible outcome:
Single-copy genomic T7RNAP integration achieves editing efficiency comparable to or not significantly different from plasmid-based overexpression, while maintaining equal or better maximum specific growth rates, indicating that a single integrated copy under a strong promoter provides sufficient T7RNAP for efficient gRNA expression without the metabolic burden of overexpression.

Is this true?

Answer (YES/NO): NO